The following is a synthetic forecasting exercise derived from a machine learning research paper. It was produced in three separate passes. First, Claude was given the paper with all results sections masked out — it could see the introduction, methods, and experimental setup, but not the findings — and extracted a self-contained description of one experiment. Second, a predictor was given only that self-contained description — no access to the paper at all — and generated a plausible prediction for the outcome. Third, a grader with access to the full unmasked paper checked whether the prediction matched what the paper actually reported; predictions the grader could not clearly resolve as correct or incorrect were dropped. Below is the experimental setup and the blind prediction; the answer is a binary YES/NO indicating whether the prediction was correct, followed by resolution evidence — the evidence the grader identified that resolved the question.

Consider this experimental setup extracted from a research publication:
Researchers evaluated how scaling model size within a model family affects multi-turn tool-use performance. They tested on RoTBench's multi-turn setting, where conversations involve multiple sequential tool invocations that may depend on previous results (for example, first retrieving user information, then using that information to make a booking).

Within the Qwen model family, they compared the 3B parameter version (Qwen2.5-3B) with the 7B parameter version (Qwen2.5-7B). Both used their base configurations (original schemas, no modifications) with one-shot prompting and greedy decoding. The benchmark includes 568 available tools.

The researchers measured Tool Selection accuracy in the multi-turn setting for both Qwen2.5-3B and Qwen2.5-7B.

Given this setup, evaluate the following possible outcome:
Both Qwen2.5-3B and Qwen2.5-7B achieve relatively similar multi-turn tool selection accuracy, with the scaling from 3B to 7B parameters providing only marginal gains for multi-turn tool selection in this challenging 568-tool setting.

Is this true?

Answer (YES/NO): NO